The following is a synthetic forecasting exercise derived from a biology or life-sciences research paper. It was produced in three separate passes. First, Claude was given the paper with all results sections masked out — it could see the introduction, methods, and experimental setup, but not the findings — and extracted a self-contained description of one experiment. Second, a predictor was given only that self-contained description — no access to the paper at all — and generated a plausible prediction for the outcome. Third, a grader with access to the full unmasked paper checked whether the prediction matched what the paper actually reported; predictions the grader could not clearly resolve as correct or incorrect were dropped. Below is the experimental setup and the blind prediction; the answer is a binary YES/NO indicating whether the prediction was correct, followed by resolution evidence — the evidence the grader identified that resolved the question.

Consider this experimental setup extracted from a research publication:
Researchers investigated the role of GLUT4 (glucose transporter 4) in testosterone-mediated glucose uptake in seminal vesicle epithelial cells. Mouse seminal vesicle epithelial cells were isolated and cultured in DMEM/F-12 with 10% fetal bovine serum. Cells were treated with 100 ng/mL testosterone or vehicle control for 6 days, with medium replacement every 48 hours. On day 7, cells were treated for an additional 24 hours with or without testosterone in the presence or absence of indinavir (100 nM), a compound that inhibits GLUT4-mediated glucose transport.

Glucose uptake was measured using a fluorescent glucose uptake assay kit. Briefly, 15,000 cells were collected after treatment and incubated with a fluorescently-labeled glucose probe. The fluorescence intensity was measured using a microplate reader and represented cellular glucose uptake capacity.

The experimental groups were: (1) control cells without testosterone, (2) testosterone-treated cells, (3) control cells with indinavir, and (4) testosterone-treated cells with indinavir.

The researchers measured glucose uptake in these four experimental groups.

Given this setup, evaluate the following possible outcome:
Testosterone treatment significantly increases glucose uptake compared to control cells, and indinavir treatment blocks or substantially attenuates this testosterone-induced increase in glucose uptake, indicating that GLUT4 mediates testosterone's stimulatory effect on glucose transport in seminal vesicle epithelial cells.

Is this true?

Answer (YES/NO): YES